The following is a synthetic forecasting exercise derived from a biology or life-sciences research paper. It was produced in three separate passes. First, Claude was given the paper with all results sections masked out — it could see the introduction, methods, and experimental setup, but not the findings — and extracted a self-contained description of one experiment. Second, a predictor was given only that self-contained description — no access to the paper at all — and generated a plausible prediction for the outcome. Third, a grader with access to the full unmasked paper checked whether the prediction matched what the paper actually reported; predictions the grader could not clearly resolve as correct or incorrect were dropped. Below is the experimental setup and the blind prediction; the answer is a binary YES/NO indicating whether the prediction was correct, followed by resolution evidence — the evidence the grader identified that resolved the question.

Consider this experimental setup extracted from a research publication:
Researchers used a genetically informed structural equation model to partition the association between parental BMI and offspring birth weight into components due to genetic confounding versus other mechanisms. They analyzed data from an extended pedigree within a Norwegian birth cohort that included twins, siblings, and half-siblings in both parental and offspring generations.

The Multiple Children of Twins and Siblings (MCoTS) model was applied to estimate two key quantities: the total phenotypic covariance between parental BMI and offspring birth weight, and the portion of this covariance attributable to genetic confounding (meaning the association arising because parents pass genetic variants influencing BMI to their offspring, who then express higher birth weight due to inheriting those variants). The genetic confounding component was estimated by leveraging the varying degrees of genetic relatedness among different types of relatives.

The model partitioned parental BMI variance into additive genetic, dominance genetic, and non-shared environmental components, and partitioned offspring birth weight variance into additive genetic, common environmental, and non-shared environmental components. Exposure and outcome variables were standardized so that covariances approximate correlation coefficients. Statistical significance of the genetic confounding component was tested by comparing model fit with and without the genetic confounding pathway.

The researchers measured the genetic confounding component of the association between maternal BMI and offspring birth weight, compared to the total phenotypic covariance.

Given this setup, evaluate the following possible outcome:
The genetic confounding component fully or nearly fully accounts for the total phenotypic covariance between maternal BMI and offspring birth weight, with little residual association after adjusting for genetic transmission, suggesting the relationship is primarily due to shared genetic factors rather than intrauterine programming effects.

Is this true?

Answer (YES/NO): NO